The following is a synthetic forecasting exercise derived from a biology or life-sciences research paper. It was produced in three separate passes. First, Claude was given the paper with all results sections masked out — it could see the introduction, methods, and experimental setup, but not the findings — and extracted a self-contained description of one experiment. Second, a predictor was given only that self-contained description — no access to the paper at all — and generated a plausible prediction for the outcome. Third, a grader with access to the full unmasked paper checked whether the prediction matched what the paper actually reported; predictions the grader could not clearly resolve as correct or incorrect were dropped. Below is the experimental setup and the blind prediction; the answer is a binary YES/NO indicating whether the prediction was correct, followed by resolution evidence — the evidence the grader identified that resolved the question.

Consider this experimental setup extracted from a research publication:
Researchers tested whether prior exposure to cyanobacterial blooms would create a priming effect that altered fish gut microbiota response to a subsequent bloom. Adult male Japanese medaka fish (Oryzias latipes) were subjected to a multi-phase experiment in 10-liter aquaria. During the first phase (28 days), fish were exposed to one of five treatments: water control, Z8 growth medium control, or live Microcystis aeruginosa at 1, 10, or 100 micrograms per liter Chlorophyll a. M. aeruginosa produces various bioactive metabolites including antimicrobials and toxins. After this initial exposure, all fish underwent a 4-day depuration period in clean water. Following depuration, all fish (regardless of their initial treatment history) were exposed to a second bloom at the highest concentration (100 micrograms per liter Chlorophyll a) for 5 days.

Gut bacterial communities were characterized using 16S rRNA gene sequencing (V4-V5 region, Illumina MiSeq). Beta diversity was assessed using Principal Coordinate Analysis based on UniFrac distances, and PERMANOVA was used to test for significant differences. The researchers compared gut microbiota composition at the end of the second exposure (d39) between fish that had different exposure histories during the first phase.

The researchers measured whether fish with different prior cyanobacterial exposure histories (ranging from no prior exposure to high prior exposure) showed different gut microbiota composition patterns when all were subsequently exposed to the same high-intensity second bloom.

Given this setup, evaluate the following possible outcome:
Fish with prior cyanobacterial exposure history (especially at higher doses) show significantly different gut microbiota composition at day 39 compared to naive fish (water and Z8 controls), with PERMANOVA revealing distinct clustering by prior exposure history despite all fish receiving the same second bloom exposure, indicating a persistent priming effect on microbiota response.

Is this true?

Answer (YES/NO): NO